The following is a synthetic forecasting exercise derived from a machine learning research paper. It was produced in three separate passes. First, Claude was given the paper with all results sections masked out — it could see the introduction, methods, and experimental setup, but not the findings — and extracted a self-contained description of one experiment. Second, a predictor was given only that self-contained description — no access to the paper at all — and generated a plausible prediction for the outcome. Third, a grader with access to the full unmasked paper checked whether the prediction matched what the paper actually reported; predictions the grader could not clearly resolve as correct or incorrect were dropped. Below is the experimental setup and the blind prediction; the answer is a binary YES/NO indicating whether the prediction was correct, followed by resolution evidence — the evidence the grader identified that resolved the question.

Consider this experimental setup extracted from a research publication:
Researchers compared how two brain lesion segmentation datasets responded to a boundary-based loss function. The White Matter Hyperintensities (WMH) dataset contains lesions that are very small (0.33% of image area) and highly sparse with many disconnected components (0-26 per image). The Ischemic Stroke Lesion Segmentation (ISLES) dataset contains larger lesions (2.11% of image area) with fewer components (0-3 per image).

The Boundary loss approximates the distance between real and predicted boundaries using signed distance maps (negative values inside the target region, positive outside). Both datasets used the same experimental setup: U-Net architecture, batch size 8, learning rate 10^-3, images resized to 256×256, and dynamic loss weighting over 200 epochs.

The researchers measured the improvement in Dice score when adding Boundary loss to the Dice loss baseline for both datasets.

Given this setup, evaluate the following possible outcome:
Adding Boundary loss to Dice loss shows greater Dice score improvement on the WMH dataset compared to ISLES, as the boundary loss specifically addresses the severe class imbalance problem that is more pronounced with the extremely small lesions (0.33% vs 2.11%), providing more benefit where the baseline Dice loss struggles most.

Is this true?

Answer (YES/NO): NO